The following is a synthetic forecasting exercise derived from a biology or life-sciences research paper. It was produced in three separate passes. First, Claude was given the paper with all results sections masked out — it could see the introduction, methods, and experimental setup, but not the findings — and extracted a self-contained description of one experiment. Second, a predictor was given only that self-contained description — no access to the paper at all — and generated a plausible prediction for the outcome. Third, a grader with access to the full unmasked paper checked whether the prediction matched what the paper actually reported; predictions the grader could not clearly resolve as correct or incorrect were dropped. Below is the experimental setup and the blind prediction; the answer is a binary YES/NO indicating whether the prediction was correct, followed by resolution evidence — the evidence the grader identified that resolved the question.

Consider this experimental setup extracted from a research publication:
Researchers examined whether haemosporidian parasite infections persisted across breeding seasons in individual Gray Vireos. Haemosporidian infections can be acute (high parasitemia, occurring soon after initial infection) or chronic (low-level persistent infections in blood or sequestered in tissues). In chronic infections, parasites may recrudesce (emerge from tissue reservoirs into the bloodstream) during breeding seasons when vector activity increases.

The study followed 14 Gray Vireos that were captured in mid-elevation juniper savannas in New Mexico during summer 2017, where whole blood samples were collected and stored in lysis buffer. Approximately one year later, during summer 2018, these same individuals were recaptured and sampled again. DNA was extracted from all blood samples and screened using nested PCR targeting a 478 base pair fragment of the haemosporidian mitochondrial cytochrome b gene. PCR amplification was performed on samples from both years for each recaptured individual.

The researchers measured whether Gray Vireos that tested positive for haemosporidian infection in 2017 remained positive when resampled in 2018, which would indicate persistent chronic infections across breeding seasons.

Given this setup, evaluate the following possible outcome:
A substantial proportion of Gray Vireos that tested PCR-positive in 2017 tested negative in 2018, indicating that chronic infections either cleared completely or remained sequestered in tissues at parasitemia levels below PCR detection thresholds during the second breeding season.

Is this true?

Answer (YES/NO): NO